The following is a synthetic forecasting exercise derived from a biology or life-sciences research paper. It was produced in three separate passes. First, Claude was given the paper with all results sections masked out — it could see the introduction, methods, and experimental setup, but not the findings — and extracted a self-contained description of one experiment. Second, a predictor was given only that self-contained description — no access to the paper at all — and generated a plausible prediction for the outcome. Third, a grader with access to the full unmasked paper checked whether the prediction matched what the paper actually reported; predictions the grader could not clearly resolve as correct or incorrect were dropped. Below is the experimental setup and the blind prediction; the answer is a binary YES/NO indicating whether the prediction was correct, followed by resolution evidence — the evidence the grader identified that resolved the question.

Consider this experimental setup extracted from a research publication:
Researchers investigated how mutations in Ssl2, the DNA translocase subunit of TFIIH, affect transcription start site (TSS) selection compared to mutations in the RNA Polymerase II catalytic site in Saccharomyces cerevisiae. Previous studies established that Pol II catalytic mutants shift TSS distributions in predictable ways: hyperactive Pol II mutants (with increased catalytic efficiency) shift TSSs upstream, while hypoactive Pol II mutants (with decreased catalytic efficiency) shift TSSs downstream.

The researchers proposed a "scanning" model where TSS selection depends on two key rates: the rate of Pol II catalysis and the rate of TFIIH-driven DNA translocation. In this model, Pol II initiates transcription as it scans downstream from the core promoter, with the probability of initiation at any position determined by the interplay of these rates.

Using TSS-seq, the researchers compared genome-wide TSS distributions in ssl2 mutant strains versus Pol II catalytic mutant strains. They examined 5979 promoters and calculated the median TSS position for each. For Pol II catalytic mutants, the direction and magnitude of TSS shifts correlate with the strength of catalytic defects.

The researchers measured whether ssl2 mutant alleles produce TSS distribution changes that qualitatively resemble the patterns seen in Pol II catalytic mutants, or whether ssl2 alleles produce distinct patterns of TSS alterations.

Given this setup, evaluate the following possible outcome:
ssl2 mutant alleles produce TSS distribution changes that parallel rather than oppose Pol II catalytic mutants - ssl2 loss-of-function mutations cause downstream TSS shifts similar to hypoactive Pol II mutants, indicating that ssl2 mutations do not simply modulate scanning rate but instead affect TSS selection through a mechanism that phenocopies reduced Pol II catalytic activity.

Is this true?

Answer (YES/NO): NO